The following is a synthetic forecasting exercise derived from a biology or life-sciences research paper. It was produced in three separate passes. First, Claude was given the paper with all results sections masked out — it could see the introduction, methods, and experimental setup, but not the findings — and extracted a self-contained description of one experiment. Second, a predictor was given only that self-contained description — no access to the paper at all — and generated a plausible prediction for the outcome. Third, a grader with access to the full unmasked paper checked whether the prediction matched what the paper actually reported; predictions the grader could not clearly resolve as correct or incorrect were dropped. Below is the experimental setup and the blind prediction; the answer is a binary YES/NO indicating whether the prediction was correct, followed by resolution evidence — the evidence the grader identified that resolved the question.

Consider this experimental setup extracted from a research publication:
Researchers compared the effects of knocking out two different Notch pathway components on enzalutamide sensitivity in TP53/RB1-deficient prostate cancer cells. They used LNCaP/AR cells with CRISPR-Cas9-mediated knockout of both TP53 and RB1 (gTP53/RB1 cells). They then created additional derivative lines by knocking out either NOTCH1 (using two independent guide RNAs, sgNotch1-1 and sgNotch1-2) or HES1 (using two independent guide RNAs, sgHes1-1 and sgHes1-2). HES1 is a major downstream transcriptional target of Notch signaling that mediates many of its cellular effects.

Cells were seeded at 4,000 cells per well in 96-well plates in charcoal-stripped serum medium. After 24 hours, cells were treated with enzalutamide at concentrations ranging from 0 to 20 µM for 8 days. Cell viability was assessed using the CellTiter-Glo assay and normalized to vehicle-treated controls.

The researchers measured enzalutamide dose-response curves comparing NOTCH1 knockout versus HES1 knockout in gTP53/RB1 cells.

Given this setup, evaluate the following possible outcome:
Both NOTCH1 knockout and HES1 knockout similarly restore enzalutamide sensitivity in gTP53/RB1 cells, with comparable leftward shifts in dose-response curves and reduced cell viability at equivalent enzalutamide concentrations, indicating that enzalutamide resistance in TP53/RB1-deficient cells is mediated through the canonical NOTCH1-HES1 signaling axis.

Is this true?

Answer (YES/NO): YES